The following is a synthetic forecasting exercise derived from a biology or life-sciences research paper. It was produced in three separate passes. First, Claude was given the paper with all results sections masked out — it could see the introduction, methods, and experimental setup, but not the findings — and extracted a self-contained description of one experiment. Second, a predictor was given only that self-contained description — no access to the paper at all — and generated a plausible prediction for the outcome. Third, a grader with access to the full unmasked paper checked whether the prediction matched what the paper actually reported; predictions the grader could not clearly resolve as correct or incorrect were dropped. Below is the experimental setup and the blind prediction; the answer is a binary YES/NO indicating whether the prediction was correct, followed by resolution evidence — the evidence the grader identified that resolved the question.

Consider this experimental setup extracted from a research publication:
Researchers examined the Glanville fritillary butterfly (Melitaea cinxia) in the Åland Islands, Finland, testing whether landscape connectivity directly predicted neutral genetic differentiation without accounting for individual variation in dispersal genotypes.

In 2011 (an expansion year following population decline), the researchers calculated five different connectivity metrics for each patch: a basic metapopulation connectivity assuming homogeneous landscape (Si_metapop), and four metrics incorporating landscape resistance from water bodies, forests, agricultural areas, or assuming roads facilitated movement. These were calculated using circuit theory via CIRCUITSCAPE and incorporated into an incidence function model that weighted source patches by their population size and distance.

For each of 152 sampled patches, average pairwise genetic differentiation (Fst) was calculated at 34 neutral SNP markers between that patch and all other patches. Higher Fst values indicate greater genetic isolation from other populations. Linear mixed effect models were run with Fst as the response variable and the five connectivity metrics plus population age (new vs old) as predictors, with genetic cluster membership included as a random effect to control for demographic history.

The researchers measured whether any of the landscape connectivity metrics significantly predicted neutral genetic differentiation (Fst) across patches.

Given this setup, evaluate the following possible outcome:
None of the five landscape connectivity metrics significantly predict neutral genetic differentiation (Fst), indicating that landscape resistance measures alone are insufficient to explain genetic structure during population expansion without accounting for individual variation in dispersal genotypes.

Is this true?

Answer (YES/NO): YES